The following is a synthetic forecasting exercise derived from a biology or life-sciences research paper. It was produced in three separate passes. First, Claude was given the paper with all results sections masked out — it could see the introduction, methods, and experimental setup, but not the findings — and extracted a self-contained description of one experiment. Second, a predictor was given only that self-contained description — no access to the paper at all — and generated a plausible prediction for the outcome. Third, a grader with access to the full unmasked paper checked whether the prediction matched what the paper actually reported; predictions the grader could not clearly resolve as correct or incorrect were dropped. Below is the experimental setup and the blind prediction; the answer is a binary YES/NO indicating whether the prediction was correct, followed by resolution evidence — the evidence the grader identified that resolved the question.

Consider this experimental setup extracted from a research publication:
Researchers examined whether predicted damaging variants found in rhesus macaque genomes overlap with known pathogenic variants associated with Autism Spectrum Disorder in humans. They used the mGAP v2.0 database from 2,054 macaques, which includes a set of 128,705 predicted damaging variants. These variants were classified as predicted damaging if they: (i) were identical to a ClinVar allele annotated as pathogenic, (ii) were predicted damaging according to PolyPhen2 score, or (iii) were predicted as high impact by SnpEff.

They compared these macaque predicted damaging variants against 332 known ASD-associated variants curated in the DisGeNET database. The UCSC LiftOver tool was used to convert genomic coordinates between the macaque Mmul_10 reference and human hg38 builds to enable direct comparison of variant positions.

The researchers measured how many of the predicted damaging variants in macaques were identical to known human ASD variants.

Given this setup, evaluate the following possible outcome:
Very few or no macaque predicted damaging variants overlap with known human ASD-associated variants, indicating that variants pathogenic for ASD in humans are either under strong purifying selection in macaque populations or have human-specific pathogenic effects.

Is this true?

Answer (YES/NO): YES